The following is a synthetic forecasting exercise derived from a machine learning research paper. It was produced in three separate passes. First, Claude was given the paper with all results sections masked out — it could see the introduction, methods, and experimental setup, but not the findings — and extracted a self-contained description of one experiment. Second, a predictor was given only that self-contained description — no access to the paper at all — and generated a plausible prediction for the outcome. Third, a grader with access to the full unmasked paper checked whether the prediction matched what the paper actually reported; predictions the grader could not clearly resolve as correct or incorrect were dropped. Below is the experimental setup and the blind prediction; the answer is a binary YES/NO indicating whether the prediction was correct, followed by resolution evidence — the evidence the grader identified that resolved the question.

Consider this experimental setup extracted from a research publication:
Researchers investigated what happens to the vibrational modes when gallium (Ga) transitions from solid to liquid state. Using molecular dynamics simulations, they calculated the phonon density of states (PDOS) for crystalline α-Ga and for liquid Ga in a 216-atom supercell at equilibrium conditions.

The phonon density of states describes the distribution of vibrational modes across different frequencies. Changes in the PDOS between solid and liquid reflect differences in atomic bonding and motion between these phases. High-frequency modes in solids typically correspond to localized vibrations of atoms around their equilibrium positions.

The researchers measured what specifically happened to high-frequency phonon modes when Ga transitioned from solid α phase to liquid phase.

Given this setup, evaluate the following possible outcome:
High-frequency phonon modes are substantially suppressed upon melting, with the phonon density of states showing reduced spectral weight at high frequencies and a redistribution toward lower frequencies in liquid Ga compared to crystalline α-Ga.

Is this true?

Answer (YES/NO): YES